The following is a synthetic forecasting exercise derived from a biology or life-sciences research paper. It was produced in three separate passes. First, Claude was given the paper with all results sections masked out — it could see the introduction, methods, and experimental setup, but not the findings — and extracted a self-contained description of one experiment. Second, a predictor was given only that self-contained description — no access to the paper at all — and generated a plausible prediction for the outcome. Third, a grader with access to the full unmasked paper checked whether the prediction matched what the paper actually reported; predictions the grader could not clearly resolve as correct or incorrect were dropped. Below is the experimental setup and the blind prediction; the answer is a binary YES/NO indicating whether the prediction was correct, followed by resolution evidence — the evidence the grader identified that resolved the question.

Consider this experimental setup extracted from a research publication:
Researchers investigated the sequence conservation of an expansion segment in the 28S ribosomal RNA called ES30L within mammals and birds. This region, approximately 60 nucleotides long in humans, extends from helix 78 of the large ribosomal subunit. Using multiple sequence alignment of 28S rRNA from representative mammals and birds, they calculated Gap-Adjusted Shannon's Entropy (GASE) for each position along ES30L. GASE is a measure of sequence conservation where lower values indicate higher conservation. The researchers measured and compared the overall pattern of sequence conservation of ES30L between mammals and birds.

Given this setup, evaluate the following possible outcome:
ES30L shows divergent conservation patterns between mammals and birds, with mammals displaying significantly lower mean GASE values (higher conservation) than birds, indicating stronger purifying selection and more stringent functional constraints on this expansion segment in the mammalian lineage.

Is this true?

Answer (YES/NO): NO